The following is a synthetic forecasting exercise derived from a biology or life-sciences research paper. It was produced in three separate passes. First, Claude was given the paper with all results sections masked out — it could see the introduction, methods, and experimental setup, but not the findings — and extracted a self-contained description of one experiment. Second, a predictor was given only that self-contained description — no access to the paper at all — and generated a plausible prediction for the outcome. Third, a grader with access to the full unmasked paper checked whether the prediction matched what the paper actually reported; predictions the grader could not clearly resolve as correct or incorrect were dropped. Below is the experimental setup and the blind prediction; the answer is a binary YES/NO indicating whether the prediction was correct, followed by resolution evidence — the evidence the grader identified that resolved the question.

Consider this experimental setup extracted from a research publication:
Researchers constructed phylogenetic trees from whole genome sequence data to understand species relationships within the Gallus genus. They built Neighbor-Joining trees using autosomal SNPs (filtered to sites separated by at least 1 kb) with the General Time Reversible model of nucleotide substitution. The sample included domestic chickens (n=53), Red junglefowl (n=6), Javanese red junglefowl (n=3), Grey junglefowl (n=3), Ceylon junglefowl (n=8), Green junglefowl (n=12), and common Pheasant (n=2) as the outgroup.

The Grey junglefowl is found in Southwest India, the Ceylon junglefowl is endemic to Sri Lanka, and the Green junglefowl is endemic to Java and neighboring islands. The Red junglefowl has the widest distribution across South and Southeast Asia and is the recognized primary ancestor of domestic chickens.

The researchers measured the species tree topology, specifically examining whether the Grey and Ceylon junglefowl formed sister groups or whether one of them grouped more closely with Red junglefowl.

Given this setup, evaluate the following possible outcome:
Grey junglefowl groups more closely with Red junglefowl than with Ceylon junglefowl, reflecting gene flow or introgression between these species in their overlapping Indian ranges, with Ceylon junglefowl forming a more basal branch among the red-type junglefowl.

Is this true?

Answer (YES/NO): NO